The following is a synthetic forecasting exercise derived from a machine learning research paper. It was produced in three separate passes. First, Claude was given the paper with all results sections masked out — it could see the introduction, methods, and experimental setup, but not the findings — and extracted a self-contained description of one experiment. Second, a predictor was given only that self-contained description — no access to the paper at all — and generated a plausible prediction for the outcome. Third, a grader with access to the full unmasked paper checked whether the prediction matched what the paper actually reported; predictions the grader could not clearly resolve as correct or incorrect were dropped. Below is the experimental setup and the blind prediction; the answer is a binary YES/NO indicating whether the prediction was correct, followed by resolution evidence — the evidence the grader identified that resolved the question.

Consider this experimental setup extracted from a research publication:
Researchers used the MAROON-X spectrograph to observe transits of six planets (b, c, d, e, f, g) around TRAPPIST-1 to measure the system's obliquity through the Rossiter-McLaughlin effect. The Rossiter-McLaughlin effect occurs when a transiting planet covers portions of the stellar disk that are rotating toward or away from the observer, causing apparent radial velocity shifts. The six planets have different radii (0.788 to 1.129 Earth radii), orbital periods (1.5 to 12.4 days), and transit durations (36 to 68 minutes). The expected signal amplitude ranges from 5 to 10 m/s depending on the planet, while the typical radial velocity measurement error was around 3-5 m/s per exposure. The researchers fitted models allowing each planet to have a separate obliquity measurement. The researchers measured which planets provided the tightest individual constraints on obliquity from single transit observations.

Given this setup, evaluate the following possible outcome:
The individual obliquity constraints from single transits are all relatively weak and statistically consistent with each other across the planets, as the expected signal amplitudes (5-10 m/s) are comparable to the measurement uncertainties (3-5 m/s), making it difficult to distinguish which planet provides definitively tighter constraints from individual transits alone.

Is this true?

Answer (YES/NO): NO